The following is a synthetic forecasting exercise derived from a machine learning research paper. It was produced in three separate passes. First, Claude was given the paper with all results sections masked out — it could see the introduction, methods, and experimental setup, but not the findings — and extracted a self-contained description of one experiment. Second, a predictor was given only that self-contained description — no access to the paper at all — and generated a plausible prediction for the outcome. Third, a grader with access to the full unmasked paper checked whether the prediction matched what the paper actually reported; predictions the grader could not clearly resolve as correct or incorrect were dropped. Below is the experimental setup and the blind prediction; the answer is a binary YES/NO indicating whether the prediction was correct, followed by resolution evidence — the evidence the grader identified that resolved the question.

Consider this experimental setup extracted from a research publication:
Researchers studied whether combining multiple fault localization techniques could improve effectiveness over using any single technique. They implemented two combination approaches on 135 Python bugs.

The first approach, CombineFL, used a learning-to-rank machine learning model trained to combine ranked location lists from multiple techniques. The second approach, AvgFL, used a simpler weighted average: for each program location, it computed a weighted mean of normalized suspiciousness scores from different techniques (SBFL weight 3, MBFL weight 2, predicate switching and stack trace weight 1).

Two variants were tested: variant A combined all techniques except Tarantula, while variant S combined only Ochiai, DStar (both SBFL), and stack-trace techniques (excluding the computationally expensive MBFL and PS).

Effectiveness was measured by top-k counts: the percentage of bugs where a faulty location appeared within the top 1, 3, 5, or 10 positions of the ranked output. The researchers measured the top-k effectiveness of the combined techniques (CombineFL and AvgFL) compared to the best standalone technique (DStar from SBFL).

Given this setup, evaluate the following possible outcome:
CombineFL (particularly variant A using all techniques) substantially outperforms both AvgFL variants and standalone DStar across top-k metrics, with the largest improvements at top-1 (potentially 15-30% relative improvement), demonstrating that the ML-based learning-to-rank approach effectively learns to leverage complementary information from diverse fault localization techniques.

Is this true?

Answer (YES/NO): NO